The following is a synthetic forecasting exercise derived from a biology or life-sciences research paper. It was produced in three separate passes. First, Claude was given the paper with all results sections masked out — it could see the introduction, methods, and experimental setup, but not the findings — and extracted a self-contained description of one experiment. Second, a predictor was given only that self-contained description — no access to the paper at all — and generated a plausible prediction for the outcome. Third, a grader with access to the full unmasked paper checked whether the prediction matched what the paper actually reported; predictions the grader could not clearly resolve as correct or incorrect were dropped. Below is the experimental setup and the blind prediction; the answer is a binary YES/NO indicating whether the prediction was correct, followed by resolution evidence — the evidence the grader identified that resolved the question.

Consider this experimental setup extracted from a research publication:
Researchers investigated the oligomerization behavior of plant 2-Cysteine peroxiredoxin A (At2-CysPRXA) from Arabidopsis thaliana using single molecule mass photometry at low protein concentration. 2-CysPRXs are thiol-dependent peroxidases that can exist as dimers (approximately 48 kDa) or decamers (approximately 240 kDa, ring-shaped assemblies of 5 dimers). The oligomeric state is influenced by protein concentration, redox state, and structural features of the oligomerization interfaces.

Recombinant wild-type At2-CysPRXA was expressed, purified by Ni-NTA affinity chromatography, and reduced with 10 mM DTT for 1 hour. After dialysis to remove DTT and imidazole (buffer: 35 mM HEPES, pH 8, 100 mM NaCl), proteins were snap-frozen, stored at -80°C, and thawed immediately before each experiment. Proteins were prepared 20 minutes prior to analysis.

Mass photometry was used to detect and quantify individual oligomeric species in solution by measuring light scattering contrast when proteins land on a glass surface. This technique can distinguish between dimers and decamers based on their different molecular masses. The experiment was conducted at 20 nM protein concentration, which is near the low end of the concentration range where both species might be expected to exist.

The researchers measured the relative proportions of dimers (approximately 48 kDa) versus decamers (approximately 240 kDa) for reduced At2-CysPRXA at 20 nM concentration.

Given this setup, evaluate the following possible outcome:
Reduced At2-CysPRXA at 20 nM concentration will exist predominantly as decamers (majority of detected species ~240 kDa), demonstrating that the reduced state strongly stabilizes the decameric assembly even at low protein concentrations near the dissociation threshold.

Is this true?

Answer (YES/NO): NO